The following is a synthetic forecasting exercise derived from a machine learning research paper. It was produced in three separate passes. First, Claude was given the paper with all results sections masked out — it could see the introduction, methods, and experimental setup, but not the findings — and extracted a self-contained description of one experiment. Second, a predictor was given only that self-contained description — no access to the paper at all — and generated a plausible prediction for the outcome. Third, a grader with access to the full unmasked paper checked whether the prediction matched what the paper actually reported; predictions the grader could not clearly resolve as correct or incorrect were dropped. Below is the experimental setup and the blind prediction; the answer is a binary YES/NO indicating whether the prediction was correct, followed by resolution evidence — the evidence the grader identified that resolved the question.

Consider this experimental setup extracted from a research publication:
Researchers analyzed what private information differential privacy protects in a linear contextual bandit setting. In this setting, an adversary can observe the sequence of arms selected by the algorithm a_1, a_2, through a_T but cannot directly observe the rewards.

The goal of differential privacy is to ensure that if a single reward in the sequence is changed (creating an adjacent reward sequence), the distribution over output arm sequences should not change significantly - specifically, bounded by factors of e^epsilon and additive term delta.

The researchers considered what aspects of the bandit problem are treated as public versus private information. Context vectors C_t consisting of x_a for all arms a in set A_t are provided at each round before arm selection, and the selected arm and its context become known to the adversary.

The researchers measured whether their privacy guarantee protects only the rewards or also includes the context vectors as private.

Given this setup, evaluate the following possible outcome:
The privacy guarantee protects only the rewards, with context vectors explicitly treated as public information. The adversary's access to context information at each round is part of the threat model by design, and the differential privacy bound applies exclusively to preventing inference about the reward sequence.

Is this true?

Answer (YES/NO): YES